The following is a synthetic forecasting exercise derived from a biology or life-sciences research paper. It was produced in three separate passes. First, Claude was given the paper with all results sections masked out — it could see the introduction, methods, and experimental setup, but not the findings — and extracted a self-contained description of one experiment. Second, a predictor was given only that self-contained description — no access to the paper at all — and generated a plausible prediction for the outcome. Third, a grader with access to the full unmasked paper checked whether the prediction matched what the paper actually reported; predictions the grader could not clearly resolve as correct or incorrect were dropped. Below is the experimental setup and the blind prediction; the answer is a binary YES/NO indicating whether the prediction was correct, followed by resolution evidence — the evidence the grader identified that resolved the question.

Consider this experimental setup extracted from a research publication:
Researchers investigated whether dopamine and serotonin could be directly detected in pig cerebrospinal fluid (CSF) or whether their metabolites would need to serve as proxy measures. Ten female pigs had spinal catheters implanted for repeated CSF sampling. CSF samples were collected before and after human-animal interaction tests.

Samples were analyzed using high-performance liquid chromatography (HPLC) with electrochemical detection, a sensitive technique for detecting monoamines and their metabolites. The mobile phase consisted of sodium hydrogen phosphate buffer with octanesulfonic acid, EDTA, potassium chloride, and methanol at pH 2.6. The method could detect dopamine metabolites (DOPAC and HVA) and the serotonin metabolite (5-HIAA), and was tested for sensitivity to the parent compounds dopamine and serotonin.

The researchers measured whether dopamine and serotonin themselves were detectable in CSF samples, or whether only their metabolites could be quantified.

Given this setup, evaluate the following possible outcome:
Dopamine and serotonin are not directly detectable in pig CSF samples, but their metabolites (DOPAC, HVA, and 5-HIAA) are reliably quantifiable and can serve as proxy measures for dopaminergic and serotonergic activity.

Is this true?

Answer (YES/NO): YES